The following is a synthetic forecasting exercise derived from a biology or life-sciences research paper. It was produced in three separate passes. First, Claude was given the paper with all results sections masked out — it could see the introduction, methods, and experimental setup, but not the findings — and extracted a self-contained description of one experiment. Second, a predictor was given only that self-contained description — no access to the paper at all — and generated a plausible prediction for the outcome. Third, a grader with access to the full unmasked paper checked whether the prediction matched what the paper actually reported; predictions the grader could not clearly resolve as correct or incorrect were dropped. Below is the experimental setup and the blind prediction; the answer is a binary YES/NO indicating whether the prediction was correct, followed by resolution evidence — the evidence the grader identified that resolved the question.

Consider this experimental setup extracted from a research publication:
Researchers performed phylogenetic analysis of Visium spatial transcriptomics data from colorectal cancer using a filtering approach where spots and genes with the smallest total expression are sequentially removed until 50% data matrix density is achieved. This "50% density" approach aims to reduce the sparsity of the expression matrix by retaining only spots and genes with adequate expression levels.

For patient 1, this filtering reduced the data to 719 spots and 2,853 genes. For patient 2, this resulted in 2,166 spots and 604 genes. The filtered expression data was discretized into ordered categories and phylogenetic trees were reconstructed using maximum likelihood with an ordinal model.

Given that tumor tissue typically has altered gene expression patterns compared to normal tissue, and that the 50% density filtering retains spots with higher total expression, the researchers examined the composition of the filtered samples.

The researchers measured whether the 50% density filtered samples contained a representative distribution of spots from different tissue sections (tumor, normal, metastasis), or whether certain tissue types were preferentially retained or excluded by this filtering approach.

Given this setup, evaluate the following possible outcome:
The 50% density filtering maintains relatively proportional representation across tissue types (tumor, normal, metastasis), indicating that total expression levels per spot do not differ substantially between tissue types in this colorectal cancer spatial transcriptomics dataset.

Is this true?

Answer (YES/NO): NO